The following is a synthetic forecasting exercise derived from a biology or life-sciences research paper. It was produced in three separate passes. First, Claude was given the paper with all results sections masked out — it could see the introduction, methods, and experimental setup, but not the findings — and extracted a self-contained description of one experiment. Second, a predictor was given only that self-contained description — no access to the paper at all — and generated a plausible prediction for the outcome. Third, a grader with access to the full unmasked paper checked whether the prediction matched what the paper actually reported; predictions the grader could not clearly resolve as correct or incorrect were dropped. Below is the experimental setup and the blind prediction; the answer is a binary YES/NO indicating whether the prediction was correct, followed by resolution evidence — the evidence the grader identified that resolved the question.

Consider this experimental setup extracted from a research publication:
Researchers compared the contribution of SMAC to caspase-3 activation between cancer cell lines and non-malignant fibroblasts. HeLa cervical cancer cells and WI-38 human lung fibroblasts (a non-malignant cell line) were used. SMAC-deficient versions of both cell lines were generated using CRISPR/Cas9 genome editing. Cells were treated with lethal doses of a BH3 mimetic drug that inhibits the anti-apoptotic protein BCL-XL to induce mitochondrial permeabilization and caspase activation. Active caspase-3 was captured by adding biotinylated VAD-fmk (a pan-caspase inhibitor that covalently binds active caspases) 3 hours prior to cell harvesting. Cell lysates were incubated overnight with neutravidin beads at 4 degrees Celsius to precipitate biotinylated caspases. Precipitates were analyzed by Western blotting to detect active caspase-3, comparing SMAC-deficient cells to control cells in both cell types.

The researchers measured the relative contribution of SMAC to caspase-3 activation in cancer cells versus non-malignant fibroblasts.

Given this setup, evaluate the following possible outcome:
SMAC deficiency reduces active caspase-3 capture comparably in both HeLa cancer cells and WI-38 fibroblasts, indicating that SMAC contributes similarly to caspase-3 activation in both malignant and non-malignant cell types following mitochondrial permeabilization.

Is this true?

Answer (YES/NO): NO